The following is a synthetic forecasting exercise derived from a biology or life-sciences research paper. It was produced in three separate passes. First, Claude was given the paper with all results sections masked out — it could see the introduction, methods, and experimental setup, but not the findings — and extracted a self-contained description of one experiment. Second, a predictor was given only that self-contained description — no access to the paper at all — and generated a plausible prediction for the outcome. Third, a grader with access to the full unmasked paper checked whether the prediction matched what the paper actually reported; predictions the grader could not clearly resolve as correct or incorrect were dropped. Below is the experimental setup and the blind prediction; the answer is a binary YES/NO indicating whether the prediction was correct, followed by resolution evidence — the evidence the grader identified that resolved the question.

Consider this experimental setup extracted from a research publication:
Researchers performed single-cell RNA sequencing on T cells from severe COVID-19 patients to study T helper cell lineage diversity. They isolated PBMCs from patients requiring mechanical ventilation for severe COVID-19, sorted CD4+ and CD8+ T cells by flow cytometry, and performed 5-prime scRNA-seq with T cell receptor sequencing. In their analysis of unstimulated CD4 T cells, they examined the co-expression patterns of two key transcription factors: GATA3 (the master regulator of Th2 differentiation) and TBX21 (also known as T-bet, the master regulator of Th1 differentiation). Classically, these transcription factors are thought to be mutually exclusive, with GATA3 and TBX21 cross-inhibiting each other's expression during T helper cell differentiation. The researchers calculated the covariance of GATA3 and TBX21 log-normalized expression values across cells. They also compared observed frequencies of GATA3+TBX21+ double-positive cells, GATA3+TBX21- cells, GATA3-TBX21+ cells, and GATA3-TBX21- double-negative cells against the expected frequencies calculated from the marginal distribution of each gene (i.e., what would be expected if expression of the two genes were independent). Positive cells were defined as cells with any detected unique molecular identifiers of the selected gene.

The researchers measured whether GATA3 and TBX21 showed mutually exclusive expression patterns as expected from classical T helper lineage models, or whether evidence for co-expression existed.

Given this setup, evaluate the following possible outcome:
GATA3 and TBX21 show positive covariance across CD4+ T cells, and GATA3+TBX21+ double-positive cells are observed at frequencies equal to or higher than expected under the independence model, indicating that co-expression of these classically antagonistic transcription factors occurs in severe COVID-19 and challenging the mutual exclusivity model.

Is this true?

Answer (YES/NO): NO